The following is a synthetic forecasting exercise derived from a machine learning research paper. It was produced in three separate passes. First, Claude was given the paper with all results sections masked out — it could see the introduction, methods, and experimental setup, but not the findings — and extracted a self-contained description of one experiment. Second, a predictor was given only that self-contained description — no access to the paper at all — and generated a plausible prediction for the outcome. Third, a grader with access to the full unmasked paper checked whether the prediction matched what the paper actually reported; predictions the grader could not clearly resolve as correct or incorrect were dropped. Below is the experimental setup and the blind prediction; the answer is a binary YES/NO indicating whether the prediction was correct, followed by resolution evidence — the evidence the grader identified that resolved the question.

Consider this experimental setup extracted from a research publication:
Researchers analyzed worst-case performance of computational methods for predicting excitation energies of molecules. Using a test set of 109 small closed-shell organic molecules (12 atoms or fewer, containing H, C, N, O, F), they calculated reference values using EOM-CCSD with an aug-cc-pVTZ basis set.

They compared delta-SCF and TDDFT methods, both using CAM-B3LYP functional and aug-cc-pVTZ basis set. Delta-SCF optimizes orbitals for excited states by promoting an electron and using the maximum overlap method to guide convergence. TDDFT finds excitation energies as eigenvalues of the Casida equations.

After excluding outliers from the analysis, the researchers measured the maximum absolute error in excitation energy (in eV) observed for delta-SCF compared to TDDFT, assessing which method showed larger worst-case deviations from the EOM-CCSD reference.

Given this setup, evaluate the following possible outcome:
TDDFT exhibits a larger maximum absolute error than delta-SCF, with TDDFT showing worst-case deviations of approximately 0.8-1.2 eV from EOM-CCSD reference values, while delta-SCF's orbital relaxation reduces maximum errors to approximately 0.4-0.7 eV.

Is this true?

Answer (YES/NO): NO